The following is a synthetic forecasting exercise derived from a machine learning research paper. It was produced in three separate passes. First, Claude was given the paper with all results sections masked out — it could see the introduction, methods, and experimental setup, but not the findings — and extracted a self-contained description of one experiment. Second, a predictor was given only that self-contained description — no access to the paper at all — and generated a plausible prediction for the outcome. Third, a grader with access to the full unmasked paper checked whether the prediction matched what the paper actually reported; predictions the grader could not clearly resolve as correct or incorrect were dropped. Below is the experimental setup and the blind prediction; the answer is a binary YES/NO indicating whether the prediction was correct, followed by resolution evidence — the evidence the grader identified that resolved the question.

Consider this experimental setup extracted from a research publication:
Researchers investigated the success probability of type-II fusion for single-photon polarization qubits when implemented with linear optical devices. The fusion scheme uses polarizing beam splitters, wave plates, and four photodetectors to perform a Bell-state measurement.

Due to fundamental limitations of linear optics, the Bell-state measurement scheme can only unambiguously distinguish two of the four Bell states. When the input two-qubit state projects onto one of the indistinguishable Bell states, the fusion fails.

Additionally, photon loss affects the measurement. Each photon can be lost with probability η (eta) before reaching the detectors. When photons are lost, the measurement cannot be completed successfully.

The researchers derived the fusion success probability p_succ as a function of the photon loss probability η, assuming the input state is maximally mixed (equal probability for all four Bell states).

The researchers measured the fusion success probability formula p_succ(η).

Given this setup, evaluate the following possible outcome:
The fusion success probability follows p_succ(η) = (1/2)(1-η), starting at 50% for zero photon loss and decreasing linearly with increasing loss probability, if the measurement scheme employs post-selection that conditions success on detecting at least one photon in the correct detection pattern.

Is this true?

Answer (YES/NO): NO